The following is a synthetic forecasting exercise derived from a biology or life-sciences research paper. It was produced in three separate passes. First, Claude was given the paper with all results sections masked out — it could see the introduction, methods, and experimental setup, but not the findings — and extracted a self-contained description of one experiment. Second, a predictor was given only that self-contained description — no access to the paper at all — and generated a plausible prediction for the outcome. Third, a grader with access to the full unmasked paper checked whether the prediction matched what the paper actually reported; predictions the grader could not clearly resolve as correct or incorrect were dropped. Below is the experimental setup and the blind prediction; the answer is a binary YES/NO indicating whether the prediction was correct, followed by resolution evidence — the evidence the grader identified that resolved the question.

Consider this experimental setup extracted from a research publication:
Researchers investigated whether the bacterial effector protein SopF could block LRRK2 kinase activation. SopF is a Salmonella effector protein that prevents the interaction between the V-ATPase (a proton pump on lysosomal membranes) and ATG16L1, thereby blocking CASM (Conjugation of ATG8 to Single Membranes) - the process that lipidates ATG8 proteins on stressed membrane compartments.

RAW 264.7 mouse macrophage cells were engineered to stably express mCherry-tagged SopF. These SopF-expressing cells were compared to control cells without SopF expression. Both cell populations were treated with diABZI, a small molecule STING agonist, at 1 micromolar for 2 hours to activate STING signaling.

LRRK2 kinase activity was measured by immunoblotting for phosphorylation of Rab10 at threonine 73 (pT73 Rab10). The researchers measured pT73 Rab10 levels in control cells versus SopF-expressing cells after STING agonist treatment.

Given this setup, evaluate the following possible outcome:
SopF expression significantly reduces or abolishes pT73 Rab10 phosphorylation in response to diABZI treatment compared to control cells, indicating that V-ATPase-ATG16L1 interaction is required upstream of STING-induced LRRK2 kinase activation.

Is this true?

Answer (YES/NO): YES